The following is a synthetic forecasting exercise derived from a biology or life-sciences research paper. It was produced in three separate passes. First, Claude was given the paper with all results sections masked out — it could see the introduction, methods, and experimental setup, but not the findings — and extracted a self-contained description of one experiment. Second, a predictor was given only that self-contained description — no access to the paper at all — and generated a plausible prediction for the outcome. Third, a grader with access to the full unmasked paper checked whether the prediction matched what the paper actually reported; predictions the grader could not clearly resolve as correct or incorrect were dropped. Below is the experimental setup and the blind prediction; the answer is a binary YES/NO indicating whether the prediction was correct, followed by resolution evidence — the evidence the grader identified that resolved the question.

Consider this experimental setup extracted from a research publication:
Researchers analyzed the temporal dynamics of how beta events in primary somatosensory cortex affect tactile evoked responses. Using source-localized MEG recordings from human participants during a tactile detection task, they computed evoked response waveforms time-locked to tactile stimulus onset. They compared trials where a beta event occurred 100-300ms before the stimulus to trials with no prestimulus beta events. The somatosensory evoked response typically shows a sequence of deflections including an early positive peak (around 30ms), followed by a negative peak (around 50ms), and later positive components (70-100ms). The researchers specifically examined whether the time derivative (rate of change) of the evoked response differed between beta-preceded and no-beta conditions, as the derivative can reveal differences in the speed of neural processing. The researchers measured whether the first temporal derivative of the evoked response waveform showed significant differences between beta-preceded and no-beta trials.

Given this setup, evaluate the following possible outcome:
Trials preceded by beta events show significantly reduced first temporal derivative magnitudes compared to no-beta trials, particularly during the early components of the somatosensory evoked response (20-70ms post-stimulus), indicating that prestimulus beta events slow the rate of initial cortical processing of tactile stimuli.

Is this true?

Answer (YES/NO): NO